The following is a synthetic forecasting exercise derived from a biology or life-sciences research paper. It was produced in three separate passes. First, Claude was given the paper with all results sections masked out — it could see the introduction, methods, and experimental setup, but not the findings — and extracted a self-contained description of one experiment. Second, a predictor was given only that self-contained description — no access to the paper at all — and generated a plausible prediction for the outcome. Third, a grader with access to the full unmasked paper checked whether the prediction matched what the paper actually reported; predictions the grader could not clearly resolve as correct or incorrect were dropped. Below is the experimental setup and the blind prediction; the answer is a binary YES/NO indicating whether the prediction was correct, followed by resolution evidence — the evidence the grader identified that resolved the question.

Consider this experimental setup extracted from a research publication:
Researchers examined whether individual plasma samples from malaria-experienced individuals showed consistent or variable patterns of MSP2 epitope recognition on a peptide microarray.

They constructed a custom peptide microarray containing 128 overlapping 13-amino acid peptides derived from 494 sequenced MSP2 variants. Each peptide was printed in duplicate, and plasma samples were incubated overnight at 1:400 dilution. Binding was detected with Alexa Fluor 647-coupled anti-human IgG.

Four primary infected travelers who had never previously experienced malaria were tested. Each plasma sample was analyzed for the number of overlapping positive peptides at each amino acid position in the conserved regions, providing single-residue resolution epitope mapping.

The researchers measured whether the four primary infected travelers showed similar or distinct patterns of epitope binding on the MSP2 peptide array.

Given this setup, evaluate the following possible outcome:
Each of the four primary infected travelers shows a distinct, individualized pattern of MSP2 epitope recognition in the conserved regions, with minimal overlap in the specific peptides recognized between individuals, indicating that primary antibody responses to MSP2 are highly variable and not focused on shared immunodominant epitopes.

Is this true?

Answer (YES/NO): YES